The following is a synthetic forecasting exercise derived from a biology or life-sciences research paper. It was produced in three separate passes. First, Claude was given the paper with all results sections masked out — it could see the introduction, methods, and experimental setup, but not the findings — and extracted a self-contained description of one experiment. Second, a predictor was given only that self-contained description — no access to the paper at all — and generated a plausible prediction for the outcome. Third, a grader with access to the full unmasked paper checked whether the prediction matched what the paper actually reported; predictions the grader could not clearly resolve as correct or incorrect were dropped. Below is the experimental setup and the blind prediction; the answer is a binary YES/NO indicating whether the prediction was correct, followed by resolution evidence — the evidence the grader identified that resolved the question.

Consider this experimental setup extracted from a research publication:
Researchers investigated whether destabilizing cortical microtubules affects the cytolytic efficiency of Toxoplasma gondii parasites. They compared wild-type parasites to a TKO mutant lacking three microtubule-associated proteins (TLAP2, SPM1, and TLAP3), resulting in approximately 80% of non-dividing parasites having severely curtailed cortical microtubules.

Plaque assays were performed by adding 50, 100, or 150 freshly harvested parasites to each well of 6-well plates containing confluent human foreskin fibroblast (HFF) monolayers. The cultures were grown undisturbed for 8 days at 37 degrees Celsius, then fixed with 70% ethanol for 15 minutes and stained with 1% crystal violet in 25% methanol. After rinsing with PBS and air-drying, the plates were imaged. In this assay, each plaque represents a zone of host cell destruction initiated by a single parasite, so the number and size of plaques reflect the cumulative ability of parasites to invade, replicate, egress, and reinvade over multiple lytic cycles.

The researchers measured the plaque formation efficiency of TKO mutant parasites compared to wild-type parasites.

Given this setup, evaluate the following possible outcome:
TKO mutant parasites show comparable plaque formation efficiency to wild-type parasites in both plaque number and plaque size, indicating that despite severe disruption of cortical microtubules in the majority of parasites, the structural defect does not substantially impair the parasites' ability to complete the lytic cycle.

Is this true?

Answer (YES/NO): NO